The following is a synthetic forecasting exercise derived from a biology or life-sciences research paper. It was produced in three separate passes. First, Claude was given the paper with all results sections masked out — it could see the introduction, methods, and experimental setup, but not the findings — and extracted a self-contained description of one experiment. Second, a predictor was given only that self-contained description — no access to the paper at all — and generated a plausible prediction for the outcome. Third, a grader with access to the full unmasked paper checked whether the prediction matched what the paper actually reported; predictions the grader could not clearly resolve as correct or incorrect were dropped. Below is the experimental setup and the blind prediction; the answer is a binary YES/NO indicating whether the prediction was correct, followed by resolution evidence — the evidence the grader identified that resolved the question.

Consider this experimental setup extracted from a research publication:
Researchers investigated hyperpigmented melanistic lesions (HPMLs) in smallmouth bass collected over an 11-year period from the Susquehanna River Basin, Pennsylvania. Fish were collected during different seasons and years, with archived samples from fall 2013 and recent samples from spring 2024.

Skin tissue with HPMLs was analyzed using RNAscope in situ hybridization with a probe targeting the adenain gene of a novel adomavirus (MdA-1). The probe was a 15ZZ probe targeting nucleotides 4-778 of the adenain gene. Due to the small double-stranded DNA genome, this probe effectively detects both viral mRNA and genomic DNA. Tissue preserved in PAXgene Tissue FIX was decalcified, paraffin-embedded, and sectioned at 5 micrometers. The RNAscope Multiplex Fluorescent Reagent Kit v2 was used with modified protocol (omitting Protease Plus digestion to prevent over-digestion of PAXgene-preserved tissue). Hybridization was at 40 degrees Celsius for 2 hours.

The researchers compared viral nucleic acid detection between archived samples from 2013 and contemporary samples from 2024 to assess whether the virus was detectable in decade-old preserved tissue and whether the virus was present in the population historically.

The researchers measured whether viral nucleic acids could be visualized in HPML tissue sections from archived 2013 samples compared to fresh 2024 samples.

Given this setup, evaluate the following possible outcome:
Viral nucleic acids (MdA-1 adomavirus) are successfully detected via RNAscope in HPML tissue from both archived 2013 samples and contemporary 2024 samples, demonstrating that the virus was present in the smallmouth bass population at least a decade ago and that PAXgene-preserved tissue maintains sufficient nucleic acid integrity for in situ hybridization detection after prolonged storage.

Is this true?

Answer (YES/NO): YES